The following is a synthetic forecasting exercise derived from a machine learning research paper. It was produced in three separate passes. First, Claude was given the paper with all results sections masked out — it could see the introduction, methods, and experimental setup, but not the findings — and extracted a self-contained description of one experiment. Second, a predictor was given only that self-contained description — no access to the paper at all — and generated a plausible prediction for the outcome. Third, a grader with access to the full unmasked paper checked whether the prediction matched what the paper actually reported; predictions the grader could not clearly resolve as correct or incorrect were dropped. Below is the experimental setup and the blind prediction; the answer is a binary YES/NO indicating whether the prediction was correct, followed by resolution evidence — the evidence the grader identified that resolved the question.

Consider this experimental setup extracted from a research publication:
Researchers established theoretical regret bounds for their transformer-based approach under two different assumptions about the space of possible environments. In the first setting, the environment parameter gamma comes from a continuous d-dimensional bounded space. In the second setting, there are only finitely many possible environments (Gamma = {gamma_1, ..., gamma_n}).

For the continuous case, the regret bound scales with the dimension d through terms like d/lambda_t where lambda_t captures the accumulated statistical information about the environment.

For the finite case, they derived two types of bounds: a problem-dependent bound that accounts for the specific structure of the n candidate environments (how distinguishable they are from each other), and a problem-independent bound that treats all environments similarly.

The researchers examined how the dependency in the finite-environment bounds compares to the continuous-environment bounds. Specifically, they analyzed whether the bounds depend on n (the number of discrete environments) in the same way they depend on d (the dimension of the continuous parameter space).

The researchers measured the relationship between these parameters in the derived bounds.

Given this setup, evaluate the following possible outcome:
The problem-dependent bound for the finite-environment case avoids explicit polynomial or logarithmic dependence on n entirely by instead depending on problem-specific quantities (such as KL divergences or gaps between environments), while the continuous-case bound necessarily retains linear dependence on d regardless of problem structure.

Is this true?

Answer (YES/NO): NO